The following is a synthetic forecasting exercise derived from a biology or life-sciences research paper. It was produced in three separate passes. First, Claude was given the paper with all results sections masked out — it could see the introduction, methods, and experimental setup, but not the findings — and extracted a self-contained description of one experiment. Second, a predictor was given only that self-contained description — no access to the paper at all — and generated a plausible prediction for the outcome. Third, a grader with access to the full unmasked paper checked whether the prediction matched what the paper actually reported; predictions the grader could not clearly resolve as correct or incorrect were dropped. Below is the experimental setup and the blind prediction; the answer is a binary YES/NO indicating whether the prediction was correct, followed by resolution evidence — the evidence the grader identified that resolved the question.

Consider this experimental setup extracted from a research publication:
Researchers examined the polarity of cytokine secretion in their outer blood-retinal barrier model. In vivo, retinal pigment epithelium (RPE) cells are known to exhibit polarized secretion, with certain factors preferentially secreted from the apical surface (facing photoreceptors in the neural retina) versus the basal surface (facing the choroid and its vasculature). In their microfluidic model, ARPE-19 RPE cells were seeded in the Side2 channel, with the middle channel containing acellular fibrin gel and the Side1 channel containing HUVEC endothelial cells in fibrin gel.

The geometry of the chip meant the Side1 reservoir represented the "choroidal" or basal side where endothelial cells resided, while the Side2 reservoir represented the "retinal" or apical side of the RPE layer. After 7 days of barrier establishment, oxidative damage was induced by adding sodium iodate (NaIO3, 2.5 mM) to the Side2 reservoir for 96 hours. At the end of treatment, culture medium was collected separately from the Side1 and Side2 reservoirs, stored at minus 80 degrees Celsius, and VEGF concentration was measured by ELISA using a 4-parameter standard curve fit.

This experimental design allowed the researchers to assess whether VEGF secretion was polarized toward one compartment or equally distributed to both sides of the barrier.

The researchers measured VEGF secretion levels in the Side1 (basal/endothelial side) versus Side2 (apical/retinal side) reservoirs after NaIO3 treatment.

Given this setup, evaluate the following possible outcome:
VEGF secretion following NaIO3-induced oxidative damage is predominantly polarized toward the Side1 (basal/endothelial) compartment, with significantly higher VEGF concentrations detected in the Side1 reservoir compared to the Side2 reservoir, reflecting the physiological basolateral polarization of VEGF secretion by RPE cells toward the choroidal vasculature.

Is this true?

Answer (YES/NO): NO